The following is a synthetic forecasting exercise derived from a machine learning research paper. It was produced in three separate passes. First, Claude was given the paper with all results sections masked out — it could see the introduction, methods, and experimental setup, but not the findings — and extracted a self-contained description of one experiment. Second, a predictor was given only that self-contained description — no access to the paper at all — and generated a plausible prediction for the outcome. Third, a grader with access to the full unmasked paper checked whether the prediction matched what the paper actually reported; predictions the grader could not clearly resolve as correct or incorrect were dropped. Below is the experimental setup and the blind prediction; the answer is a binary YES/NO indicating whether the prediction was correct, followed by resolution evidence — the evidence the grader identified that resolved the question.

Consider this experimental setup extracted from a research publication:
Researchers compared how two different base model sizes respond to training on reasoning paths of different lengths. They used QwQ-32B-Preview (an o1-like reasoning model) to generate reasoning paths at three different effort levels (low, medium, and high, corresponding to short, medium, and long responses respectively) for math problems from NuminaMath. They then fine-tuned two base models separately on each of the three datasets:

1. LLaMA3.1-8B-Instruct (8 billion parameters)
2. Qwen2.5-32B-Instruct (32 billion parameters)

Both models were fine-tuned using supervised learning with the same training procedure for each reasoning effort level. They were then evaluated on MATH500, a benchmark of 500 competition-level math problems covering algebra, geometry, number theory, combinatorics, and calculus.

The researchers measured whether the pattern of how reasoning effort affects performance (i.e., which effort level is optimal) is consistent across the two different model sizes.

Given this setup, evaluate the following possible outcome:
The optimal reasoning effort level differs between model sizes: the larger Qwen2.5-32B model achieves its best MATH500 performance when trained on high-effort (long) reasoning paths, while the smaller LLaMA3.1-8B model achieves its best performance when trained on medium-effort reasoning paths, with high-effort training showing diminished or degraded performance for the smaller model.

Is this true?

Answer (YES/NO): NO